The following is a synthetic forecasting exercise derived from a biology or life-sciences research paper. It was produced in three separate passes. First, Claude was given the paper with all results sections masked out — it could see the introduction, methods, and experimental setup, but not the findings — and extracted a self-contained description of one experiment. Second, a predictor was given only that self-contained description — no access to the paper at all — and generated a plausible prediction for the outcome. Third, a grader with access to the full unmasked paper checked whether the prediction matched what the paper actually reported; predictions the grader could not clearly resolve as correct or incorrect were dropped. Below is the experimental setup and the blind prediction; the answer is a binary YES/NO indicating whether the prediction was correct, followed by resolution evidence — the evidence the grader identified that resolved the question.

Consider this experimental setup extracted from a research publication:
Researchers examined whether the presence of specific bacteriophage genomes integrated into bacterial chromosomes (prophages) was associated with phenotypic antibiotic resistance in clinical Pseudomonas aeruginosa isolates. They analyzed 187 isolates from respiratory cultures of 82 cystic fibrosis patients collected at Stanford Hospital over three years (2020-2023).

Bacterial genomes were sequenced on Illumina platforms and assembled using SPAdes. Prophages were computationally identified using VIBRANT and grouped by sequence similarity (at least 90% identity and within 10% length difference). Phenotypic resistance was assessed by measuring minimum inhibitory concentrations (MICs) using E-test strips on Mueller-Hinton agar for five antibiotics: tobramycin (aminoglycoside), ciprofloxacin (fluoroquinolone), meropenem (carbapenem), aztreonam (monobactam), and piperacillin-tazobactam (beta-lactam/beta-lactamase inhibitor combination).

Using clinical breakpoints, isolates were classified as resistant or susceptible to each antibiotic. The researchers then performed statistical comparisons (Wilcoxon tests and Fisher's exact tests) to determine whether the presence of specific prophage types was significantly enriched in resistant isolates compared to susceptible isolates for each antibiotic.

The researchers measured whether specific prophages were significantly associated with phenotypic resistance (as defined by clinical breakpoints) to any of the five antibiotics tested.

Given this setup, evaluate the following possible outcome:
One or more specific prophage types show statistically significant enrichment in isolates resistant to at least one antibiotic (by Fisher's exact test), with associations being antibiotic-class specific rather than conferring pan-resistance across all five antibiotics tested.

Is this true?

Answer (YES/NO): NO